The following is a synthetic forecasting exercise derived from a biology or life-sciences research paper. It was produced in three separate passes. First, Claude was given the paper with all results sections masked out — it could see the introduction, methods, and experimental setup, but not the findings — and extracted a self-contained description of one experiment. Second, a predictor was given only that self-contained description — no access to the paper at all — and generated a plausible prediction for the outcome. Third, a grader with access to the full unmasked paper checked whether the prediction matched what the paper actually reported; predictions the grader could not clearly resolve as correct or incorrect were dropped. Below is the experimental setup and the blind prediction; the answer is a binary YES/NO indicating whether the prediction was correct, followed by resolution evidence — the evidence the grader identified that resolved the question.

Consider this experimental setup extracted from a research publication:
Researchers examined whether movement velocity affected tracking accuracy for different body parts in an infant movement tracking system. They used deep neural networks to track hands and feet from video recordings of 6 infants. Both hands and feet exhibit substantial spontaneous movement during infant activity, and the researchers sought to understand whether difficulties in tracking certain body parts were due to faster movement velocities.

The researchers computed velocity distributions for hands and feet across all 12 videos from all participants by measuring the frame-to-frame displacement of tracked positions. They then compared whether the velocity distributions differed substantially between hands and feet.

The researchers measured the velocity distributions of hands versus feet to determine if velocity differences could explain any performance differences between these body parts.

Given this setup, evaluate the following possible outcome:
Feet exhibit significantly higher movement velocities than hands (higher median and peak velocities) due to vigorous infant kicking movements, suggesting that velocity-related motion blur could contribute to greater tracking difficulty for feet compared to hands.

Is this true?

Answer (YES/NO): NO